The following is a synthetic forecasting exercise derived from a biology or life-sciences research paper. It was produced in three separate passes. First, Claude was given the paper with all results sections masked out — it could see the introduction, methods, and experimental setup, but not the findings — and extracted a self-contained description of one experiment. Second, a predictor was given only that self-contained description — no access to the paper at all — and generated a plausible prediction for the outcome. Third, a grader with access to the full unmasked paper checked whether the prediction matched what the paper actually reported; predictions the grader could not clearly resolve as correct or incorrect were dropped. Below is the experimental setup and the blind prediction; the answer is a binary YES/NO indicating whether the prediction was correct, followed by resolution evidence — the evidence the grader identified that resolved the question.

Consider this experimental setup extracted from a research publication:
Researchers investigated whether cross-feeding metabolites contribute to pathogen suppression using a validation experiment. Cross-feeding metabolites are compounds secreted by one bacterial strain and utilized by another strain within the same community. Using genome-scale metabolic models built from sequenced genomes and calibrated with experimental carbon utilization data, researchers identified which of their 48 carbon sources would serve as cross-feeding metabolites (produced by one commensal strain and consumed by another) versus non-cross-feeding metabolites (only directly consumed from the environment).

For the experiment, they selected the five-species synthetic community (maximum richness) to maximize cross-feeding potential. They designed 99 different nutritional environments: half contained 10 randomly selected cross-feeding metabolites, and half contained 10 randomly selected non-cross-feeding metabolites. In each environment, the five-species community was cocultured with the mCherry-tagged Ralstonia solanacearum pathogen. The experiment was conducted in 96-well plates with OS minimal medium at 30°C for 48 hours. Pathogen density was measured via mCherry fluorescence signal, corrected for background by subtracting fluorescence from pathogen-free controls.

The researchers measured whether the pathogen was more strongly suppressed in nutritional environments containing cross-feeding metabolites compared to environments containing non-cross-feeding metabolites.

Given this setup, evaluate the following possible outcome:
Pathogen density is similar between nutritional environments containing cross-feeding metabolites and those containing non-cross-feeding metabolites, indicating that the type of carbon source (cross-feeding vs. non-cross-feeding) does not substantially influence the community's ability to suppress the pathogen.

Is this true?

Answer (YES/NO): NO